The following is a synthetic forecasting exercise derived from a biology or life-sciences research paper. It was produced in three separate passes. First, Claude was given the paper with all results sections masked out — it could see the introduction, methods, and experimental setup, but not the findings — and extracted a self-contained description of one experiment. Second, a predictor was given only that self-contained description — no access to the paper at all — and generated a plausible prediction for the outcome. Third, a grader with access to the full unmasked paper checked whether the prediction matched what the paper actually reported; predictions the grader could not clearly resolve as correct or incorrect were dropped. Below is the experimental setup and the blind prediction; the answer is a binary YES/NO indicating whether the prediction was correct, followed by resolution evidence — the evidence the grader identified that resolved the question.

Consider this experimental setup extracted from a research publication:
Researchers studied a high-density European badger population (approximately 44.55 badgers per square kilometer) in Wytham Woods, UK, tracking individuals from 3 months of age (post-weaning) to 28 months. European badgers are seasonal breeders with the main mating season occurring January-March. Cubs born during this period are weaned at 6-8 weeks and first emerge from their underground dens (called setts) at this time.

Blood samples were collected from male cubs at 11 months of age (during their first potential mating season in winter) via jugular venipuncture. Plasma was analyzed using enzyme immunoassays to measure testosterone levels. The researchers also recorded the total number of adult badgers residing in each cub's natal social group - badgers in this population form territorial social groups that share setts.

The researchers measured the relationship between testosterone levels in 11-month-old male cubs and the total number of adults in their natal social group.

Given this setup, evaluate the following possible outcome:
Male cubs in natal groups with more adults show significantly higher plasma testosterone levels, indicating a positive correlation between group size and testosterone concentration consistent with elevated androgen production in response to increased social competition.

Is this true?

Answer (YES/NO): NO